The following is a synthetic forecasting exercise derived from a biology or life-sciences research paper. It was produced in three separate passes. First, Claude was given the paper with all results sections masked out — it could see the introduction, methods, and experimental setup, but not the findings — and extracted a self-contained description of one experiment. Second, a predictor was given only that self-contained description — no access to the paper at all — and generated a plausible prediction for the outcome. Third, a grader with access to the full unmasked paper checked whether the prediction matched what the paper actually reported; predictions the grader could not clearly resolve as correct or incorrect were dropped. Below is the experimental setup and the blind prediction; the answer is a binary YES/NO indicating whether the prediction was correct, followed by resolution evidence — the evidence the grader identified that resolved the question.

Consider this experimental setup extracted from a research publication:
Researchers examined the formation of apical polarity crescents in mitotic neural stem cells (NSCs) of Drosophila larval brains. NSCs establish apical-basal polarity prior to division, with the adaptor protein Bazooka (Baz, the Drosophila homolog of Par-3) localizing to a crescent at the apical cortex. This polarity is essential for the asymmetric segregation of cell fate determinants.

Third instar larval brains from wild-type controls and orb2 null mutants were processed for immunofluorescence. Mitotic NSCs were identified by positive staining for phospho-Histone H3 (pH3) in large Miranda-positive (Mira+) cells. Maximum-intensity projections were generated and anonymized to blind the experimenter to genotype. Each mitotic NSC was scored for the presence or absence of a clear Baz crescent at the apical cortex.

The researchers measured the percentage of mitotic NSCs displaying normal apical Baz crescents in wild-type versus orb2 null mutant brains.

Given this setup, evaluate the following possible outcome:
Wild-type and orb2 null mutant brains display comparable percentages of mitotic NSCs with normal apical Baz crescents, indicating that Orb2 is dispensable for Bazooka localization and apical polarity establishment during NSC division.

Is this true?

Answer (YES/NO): YES